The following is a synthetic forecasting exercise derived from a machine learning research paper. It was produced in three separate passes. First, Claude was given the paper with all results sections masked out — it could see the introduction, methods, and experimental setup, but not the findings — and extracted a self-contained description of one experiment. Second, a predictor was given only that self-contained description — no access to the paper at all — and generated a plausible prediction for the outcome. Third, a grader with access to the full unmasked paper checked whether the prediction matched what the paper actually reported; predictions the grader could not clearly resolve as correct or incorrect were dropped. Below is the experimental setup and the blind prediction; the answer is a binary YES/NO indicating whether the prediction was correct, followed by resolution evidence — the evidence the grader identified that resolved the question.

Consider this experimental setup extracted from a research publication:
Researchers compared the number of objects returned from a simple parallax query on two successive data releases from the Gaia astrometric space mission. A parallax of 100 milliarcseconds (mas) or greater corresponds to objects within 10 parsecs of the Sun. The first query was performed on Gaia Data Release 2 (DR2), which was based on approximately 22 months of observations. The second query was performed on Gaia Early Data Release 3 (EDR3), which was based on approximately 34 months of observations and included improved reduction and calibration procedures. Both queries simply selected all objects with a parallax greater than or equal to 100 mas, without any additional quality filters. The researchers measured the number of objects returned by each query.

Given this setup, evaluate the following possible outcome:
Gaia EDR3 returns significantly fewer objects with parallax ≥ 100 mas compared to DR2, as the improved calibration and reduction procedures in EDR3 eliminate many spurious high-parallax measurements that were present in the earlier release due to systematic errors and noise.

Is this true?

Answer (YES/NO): YES